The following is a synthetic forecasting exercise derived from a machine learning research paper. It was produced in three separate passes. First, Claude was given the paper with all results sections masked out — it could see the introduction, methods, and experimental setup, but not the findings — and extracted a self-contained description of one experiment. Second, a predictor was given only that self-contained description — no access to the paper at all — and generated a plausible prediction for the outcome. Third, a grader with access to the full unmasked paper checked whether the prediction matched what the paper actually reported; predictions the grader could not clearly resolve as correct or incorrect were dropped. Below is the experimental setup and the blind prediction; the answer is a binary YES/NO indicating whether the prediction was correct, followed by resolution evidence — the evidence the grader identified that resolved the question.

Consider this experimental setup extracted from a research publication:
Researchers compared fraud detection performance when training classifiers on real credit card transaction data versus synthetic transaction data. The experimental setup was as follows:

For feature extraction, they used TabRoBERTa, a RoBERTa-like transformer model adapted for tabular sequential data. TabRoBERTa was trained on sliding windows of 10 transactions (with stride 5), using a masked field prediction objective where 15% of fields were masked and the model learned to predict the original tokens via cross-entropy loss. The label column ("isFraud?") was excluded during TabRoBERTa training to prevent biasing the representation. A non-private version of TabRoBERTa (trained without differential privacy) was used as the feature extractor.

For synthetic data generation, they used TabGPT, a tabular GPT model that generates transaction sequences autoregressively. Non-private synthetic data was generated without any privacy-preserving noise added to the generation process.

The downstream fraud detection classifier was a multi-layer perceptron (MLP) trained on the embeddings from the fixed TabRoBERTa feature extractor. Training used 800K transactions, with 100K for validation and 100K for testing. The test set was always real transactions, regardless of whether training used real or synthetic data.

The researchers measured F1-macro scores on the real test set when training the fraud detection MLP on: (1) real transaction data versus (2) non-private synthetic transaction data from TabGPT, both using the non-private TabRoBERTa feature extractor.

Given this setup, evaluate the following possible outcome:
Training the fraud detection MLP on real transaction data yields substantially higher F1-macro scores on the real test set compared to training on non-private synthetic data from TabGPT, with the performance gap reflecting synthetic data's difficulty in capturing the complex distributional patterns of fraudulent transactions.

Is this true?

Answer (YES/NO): YES